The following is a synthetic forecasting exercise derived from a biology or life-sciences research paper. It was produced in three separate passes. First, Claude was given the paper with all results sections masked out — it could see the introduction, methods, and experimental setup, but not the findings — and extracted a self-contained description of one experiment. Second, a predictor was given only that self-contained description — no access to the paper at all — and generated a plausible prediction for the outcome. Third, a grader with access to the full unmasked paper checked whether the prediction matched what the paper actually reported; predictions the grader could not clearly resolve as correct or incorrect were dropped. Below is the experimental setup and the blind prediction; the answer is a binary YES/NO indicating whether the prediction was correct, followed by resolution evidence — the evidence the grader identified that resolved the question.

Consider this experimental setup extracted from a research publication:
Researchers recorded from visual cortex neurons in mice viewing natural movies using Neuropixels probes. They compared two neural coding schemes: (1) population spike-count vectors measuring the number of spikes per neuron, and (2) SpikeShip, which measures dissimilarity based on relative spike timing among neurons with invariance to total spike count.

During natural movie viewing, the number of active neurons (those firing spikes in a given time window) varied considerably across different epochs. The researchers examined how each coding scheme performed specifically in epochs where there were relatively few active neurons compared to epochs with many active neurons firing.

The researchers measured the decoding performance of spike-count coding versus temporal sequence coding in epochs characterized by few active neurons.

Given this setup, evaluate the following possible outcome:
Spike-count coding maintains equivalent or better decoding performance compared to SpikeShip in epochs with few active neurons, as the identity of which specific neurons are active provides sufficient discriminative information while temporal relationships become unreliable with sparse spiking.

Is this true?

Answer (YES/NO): YES